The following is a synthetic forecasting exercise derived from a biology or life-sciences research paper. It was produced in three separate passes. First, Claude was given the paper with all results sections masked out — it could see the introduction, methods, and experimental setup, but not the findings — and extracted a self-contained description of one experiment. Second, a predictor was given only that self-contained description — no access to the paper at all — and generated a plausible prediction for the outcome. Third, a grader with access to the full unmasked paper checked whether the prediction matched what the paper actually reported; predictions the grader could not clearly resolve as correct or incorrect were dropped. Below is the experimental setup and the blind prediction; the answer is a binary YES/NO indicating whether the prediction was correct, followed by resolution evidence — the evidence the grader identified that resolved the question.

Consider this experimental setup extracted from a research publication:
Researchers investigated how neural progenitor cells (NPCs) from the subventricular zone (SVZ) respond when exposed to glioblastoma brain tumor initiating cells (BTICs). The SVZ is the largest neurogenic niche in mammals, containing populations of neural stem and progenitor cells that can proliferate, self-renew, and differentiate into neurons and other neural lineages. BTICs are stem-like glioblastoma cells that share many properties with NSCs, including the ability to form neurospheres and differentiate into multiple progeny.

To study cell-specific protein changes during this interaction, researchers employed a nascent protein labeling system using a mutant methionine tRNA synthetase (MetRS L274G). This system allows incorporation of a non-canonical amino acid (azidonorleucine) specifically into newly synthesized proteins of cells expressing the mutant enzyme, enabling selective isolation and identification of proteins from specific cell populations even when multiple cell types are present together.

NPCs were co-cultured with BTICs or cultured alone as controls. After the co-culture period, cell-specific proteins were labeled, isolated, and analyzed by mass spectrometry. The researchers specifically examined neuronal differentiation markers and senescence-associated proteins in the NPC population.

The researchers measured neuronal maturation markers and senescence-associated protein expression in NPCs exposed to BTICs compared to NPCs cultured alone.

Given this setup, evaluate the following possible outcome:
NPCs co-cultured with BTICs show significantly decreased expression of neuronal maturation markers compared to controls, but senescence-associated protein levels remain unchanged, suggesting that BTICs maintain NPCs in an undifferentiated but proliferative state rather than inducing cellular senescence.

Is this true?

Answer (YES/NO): NO